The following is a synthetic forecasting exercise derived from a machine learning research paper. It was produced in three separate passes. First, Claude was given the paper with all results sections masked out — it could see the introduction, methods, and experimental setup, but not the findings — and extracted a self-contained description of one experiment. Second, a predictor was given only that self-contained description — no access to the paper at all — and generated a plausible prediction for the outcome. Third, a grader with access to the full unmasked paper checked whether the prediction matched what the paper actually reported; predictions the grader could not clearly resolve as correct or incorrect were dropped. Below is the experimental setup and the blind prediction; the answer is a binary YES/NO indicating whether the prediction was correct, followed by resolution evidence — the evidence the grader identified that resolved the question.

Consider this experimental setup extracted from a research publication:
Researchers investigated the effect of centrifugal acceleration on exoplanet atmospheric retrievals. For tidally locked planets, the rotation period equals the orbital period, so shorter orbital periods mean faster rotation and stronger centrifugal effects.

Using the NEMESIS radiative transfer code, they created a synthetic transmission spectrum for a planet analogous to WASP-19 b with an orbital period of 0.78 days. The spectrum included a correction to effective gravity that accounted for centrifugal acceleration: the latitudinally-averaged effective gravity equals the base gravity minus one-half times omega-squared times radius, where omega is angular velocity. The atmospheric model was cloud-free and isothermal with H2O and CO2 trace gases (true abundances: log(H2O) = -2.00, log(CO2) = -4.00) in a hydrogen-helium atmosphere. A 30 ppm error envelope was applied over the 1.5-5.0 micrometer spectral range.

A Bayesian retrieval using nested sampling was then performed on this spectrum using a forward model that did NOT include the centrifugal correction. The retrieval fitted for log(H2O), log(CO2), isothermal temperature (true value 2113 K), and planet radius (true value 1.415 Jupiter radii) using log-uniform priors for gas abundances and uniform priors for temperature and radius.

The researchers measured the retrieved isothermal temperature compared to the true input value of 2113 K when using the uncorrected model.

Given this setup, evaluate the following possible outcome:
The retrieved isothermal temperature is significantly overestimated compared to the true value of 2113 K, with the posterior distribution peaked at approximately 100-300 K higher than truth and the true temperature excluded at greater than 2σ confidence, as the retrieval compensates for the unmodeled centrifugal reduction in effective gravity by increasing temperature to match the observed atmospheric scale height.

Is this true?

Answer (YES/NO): NO